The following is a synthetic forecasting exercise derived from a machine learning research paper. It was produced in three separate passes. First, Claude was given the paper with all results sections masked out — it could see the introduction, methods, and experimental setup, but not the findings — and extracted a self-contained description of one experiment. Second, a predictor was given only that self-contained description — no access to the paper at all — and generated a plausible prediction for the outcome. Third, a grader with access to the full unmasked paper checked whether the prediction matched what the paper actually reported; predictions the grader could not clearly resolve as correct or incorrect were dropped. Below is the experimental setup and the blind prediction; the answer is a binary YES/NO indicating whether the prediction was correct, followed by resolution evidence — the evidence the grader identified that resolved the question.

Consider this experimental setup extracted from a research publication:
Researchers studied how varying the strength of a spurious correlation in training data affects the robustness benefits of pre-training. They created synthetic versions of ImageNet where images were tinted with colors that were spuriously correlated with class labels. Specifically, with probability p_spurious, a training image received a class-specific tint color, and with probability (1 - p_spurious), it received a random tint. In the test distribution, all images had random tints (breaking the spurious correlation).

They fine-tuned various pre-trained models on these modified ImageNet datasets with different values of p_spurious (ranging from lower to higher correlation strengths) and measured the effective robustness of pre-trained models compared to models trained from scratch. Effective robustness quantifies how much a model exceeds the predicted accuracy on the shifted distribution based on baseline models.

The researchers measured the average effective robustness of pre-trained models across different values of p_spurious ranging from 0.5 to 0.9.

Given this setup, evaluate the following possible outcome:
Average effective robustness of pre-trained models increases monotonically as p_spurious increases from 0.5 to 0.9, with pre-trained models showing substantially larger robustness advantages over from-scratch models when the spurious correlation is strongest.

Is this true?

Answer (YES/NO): NO